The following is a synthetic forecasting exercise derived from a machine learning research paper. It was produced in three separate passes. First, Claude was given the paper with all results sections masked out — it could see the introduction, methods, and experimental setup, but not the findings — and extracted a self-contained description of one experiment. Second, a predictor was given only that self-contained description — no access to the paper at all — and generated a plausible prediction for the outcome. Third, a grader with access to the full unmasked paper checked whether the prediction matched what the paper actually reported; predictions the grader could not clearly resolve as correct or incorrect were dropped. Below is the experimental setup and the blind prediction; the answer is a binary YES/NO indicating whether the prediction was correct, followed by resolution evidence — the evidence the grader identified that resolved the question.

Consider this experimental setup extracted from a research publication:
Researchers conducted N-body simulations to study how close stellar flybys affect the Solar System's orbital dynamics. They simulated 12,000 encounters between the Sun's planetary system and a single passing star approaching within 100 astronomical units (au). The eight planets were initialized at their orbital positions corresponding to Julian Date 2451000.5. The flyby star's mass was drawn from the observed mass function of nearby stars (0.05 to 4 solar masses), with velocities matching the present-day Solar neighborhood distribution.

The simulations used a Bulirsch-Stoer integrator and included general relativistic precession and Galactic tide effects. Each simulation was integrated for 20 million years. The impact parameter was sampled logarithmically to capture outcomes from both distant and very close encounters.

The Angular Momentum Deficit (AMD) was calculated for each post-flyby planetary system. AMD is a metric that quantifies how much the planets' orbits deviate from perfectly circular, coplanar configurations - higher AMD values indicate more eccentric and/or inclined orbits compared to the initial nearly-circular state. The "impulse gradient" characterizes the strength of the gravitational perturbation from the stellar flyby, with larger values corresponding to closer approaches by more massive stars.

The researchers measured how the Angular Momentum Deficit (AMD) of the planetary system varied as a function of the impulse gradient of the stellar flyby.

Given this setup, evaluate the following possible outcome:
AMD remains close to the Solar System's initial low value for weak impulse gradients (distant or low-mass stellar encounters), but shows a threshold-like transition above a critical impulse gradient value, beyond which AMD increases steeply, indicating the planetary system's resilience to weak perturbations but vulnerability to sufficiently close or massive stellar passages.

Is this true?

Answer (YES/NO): YES